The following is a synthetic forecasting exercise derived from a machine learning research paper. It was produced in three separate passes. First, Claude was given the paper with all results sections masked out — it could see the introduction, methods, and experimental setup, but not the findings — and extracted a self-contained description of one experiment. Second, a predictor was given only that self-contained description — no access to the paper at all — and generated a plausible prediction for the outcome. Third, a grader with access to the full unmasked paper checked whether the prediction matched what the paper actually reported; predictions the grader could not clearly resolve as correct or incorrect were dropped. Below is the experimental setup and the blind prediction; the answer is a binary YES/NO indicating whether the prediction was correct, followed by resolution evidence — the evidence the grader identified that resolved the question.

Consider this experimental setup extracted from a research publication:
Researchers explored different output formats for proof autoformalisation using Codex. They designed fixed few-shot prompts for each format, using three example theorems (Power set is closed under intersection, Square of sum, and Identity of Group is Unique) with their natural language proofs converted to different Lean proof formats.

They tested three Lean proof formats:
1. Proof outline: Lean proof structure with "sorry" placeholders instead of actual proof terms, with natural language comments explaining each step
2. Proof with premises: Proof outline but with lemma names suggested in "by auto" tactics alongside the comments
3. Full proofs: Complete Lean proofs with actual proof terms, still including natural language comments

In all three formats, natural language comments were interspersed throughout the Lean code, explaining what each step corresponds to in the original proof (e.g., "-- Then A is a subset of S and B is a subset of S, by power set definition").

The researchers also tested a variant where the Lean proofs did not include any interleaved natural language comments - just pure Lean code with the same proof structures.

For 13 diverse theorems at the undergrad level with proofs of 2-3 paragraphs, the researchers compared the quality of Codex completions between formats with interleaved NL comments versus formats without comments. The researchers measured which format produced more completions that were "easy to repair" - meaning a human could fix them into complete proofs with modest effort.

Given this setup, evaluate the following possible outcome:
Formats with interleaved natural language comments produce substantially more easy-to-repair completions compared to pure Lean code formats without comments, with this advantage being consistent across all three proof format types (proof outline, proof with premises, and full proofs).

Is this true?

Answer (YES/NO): NO